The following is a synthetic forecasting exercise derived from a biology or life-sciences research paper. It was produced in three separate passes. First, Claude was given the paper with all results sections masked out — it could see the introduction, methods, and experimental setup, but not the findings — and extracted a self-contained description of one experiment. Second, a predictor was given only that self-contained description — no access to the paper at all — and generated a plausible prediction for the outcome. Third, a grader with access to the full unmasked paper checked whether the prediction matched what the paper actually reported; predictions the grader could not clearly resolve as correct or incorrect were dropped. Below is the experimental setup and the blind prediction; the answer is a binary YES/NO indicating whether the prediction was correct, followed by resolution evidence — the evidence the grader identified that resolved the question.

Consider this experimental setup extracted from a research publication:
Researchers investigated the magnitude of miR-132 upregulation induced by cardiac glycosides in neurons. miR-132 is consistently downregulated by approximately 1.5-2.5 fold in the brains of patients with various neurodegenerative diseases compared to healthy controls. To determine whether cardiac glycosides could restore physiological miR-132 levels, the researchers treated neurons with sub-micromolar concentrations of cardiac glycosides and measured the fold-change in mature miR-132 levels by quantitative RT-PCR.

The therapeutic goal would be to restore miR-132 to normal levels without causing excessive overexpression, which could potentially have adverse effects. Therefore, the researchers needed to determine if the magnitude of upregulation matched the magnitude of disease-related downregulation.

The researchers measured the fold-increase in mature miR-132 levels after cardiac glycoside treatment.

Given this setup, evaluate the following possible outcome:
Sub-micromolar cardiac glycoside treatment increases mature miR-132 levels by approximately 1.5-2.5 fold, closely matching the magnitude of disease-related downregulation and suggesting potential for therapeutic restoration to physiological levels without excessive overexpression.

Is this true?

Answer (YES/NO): NO